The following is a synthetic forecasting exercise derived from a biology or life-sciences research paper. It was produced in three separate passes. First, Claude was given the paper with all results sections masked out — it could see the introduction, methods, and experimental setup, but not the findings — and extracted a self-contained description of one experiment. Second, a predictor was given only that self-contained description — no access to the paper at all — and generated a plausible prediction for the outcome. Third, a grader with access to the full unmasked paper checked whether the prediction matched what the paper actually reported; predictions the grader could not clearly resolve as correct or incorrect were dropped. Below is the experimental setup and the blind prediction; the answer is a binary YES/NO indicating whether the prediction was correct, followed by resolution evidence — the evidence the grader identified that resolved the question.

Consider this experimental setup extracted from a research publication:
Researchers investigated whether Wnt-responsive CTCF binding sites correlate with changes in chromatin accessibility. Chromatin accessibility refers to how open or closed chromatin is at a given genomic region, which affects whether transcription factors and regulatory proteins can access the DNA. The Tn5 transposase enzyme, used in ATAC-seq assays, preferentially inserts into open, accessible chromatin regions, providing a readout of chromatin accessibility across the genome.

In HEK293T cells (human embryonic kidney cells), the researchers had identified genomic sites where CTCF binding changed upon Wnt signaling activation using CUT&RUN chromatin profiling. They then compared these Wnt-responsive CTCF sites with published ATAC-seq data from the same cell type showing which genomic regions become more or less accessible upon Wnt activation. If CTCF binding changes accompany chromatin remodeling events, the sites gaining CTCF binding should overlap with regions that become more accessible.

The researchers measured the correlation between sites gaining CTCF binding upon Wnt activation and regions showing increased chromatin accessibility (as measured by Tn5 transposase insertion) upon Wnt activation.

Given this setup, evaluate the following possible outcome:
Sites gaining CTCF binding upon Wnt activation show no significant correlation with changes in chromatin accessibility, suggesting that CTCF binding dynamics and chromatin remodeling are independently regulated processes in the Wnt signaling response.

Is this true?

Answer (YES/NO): NO